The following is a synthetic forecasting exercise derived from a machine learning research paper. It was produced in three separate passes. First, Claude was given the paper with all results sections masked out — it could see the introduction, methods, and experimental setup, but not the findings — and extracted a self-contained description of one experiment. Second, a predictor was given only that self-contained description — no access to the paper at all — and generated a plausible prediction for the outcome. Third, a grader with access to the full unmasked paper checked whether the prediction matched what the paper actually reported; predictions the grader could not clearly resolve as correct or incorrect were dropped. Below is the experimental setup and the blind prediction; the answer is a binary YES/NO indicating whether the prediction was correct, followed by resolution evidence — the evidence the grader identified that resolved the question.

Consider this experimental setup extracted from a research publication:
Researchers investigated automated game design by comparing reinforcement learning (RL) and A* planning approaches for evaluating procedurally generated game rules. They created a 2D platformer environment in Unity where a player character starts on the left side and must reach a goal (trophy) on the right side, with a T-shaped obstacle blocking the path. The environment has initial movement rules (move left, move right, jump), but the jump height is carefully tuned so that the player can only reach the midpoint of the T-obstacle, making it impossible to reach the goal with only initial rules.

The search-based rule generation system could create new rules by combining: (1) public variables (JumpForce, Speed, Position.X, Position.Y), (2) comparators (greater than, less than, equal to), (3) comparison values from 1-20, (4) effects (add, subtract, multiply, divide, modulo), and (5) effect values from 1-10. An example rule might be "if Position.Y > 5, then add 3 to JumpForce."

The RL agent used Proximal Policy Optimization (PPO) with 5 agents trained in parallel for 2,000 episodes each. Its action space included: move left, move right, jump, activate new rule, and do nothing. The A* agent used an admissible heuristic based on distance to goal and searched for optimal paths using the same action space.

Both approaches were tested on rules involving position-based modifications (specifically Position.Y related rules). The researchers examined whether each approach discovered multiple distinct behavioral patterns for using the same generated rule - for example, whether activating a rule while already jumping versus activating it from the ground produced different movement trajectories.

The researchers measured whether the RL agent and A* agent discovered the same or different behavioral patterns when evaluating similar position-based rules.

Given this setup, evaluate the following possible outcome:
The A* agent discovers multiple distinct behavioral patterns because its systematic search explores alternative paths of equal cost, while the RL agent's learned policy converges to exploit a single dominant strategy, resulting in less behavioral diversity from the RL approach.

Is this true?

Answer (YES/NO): NO